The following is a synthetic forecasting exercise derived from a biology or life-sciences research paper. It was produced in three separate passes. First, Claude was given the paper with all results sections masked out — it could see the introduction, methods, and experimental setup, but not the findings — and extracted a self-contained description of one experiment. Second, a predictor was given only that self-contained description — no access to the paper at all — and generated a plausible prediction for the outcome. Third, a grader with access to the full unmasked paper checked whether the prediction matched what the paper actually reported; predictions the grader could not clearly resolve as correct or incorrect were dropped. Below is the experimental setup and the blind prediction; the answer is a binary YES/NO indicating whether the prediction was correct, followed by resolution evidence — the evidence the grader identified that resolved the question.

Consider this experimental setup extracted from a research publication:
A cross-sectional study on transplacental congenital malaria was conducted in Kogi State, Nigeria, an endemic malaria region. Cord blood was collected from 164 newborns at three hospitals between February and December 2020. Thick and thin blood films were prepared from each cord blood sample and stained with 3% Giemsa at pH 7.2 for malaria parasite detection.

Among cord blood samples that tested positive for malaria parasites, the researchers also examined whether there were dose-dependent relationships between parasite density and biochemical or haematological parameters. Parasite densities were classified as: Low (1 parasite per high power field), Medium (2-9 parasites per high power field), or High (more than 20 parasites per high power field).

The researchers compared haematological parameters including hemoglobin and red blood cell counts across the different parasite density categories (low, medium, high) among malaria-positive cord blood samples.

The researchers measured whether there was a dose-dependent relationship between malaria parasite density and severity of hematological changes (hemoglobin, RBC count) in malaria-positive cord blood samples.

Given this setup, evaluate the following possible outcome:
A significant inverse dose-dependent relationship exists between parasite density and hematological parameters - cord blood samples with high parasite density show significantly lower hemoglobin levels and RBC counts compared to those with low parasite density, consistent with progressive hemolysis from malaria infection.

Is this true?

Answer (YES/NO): NO